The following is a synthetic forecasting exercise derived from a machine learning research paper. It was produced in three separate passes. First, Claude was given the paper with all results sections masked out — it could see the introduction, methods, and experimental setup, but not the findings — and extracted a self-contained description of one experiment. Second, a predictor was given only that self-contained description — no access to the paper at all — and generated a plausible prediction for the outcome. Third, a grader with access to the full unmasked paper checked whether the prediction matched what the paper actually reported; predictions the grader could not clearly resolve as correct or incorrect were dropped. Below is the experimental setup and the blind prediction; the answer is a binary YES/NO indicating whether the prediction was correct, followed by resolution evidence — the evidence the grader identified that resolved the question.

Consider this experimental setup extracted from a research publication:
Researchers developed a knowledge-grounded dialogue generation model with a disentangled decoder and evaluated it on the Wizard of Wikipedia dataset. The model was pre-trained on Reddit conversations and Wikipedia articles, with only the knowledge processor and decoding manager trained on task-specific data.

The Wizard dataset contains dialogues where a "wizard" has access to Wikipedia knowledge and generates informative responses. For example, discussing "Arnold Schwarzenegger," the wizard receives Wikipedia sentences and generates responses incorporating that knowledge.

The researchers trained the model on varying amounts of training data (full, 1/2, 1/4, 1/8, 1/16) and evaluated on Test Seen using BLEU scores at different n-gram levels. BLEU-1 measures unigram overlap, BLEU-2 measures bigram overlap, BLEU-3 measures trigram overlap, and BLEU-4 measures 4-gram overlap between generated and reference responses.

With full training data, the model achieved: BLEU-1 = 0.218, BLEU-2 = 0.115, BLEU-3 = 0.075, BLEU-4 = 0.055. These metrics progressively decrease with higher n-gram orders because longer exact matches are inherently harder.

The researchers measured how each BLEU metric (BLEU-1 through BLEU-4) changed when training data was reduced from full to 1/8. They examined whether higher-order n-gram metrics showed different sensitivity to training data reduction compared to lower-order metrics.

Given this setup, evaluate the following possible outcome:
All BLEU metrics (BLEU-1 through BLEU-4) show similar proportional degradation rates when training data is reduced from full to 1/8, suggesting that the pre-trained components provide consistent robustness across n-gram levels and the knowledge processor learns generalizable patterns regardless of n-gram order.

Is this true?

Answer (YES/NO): NO